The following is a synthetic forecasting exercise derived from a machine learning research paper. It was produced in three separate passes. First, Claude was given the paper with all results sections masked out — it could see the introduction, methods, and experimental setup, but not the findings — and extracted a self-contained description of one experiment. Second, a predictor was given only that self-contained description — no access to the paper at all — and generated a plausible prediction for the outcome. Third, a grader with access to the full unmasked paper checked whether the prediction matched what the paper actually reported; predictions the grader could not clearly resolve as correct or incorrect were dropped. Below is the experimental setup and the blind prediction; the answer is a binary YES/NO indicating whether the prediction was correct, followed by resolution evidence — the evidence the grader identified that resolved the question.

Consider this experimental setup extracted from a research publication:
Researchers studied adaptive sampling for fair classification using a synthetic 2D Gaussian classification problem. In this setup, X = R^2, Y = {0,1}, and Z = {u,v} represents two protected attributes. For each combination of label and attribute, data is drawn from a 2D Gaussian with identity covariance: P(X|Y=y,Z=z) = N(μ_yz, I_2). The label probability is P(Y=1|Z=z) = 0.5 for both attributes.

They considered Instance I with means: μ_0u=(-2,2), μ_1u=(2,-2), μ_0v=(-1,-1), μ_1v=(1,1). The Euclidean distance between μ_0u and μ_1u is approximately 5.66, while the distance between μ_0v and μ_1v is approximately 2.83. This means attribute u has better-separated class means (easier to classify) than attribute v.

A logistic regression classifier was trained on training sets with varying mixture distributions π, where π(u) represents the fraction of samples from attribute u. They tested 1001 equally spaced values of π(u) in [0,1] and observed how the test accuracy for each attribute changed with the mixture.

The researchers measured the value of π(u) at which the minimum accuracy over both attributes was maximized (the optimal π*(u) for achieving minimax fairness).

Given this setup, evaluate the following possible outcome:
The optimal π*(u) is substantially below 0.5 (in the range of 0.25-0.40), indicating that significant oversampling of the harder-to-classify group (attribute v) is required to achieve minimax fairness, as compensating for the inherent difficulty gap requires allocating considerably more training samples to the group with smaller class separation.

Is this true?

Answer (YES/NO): NO